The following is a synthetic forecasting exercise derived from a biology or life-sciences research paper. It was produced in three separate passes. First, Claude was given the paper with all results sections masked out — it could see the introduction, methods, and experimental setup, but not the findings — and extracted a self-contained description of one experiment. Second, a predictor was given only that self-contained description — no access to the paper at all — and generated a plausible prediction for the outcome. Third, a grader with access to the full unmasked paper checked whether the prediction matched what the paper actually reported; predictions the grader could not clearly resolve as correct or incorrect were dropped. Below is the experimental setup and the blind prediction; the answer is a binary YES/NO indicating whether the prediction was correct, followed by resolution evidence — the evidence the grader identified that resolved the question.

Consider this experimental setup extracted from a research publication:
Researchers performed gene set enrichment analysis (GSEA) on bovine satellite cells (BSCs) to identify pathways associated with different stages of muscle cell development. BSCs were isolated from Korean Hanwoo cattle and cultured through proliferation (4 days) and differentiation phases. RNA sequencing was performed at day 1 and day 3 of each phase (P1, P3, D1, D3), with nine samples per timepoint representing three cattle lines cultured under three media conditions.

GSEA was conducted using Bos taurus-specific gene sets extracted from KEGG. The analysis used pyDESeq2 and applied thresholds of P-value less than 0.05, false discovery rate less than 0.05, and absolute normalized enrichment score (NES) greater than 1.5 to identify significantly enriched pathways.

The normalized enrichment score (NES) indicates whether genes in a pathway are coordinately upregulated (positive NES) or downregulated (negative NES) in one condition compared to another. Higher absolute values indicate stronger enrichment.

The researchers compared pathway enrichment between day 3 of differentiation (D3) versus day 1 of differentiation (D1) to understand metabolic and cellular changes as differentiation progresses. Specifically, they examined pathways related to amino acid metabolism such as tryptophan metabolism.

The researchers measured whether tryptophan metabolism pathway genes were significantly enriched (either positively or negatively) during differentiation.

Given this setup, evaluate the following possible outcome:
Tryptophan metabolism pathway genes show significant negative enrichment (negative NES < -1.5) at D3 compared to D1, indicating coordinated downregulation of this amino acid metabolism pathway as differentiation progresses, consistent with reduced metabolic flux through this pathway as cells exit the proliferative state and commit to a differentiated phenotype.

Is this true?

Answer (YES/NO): NO